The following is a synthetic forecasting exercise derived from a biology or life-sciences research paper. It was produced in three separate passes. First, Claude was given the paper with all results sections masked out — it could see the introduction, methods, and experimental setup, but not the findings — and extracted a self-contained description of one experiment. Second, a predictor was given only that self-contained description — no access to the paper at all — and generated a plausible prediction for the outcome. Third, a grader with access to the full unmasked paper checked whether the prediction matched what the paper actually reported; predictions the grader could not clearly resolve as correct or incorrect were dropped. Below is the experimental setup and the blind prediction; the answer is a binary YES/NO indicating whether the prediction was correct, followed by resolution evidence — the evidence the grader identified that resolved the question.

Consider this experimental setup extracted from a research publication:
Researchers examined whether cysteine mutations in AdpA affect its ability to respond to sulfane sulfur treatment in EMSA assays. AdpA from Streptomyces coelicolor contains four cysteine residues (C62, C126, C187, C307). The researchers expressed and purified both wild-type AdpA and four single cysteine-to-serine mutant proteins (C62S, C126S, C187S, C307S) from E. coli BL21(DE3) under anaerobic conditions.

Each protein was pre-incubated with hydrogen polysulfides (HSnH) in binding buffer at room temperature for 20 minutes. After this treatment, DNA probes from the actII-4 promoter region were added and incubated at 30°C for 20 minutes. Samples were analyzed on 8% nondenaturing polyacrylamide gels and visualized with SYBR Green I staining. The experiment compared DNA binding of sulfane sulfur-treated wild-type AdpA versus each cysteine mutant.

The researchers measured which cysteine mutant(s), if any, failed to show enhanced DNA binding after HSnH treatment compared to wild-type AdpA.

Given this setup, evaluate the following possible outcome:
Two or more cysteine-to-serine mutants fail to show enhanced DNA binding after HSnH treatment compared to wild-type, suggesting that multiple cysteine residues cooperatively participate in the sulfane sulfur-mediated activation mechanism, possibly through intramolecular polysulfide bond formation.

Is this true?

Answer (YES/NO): NO